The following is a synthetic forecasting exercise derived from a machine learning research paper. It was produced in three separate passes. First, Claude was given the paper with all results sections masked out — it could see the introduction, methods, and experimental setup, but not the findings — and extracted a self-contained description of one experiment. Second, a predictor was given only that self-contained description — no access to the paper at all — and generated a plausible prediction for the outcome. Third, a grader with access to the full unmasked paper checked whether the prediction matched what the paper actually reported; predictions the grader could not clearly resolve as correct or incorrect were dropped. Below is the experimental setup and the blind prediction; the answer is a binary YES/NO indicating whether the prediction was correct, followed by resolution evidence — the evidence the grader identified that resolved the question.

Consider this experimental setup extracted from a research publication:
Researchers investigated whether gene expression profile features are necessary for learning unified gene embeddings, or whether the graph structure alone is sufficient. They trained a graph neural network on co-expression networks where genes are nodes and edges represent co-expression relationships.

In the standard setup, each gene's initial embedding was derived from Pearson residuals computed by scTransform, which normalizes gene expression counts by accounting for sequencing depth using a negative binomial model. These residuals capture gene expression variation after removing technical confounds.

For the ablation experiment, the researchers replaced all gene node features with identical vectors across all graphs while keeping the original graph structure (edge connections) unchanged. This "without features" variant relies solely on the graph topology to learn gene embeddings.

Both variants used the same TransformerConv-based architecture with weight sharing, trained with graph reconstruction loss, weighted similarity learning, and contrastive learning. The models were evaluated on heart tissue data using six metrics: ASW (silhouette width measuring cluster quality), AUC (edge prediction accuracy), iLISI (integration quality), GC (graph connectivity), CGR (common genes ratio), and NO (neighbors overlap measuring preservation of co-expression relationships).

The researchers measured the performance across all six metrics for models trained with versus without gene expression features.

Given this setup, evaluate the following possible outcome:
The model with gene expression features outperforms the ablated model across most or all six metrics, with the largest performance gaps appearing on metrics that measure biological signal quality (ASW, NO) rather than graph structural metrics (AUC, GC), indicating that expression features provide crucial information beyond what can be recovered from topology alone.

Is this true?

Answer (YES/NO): NO